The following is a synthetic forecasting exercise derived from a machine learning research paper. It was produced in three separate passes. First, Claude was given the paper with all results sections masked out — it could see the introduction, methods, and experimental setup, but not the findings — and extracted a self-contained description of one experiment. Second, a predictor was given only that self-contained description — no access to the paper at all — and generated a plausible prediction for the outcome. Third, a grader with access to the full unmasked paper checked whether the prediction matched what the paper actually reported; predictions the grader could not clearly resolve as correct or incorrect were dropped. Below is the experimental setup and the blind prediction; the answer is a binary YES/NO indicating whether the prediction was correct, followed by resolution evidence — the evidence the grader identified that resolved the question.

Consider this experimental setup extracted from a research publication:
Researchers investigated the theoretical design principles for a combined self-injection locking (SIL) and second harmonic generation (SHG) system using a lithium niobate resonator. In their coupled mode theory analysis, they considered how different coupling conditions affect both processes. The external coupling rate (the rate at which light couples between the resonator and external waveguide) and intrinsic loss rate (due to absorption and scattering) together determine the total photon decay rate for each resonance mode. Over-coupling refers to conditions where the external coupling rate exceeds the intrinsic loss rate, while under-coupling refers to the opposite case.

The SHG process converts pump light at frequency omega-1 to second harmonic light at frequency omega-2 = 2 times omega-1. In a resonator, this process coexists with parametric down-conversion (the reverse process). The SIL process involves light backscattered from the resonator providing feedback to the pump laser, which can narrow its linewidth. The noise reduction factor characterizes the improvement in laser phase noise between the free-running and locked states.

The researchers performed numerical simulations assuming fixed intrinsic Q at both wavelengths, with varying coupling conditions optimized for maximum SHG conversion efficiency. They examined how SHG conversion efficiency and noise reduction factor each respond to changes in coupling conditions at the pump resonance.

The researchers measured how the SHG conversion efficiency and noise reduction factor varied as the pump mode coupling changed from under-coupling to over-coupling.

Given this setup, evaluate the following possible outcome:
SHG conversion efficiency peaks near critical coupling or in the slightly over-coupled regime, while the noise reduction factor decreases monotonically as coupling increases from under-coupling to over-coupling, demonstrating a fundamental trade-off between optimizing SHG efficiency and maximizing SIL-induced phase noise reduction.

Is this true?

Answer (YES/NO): NO